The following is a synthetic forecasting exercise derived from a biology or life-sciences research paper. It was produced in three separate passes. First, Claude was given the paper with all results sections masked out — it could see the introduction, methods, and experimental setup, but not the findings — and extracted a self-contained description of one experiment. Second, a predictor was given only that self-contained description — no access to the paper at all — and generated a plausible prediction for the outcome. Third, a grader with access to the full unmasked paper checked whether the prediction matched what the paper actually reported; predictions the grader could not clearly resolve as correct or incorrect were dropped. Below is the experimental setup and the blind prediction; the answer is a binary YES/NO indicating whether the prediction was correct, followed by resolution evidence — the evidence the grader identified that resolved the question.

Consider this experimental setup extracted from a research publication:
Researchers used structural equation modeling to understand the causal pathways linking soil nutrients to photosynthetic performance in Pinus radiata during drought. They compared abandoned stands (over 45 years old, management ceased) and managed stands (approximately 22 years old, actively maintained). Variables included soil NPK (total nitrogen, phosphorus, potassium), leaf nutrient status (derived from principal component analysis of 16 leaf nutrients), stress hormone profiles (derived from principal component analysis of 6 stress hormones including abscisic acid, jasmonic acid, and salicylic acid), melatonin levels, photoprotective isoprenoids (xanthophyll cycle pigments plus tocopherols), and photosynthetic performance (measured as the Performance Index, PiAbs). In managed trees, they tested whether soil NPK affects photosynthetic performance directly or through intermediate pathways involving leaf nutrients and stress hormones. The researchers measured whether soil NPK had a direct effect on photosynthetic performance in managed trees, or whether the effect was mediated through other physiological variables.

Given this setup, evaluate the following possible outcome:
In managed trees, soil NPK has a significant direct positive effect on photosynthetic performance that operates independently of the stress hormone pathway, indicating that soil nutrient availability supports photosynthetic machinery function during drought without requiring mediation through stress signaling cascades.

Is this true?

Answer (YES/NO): NO